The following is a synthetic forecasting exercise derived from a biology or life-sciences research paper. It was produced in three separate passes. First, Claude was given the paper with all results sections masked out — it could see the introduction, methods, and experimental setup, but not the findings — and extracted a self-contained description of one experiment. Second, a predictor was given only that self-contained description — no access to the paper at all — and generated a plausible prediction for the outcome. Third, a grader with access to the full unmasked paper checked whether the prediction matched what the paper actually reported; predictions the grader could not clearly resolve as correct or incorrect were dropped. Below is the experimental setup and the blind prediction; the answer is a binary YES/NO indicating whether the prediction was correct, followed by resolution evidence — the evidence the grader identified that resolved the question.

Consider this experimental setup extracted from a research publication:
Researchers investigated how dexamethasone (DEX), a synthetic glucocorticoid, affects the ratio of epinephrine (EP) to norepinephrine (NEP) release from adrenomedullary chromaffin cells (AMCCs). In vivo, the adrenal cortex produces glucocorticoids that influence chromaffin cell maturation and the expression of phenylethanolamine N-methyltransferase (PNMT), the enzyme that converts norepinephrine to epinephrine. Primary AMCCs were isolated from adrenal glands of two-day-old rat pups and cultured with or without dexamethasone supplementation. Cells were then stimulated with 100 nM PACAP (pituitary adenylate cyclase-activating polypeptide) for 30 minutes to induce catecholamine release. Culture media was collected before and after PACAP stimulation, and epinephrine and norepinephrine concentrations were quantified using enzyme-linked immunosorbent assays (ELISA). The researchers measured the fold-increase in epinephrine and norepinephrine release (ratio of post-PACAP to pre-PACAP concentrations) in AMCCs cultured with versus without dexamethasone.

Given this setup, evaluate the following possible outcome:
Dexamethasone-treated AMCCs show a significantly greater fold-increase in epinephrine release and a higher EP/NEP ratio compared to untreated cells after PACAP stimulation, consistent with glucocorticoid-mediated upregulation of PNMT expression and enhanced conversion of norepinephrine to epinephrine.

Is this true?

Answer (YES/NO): YES